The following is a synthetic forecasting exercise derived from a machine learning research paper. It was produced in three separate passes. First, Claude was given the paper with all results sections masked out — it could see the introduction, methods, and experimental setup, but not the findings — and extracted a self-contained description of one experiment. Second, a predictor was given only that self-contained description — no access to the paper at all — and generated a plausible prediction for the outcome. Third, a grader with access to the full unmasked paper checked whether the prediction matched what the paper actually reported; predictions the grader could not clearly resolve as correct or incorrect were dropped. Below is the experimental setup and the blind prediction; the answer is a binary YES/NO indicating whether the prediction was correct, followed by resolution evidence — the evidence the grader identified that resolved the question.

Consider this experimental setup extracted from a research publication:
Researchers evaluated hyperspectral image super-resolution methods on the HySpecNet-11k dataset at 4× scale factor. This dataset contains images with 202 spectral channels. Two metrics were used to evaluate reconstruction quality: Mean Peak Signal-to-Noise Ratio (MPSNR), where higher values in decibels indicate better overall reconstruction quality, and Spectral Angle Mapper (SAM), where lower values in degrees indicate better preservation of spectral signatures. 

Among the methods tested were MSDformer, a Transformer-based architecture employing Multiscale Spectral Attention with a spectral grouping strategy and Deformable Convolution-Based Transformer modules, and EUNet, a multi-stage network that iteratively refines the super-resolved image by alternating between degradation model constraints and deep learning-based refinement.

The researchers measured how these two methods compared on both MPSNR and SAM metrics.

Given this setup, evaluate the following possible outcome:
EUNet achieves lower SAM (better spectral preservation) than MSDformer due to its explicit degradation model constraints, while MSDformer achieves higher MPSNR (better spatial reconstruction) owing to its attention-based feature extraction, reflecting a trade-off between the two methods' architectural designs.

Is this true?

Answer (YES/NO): NO